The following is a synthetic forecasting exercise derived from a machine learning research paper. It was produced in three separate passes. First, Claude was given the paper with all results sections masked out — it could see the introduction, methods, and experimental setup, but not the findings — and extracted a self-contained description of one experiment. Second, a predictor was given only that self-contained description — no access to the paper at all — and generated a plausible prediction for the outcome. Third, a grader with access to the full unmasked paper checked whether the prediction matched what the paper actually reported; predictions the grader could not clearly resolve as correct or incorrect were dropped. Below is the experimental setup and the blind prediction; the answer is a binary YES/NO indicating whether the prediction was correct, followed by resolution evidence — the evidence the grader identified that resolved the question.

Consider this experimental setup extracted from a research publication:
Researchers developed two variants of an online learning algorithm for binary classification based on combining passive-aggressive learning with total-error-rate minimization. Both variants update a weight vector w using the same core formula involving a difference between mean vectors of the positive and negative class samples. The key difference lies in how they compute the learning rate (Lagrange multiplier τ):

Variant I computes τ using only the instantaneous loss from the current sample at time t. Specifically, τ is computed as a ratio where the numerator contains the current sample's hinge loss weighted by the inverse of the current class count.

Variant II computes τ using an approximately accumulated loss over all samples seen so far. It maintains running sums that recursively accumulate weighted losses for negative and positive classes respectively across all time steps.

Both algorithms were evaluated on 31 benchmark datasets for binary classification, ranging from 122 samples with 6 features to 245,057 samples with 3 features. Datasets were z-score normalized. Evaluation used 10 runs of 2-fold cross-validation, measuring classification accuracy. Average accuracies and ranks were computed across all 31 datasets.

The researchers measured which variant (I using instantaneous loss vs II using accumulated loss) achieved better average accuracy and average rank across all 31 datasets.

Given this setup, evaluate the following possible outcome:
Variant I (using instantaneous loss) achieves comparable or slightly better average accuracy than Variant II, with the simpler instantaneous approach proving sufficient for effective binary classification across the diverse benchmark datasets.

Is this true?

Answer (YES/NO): YES